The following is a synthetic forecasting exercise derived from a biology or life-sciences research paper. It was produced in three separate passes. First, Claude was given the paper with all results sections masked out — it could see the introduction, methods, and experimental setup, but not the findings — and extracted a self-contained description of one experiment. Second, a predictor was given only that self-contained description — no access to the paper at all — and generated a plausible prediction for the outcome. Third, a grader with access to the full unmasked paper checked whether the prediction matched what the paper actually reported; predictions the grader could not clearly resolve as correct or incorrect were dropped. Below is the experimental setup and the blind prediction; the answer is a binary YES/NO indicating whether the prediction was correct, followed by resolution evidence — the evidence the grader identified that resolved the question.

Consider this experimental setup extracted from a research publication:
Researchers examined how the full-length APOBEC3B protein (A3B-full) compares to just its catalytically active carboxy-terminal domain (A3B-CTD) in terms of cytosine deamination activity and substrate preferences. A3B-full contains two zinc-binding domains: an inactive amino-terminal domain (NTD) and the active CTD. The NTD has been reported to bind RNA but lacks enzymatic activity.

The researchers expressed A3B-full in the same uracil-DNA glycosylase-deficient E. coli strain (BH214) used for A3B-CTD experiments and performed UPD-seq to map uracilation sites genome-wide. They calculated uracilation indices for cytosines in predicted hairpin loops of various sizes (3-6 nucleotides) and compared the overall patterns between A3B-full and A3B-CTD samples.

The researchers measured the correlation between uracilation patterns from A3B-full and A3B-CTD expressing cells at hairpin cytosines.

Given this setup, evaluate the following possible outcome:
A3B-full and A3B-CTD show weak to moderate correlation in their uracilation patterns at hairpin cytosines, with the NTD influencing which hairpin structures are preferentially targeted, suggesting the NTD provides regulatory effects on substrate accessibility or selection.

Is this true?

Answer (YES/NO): NO